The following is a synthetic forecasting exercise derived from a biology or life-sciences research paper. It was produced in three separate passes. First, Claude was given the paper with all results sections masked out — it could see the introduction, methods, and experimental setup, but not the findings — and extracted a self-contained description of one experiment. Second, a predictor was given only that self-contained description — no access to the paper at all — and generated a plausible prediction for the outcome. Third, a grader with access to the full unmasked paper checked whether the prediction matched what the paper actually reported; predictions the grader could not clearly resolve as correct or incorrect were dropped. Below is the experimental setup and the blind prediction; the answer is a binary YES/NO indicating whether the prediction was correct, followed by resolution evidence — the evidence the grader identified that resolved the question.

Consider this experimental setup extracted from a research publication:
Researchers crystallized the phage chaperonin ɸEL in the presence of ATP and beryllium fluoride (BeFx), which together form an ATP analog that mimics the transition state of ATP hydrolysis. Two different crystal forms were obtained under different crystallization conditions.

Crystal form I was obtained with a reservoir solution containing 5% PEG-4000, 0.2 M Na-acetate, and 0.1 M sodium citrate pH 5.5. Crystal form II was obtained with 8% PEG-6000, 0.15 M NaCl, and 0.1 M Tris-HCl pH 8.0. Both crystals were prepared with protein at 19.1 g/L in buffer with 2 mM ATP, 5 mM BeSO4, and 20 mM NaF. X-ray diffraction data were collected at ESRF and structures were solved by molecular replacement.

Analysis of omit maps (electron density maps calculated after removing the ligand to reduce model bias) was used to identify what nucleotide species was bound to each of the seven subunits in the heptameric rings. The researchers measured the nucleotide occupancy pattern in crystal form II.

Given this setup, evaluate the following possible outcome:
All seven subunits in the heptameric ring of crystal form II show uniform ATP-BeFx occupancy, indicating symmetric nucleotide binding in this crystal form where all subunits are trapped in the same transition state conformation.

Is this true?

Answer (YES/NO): NO